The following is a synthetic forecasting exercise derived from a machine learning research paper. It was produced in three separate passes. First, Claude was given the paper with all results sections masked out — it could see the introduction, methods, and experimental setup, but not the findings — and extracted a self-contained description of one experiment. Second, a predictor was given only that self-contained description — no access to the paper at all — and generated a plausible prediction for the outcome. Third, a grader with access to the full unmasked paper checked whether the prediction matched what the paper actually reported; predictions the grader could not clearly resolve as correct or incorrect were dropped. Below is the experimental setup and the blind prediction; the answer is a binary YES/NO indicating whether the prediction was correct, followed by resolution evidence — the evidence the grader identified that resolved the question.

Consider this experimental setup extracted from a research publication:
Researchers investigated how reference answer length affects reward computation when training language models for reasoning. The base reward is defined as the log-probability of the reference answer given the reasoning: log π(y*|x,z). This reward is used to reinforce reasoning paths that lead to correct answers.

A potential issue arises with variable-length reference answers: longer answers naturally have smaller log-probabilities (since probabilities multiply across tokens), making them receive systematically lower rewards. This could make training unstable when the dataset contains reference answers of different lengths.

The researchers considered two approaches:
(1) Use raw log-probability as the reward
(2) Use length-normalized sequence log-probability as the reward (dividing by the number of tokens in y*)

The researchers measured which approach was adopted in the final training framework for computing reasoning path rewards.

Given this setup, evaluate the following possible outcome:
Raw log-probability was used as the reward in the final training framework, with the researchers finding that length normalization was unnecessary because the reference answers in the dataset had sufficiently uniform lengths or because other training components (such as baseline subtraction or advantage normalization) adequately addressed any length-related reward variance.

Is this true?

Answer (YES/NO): NO